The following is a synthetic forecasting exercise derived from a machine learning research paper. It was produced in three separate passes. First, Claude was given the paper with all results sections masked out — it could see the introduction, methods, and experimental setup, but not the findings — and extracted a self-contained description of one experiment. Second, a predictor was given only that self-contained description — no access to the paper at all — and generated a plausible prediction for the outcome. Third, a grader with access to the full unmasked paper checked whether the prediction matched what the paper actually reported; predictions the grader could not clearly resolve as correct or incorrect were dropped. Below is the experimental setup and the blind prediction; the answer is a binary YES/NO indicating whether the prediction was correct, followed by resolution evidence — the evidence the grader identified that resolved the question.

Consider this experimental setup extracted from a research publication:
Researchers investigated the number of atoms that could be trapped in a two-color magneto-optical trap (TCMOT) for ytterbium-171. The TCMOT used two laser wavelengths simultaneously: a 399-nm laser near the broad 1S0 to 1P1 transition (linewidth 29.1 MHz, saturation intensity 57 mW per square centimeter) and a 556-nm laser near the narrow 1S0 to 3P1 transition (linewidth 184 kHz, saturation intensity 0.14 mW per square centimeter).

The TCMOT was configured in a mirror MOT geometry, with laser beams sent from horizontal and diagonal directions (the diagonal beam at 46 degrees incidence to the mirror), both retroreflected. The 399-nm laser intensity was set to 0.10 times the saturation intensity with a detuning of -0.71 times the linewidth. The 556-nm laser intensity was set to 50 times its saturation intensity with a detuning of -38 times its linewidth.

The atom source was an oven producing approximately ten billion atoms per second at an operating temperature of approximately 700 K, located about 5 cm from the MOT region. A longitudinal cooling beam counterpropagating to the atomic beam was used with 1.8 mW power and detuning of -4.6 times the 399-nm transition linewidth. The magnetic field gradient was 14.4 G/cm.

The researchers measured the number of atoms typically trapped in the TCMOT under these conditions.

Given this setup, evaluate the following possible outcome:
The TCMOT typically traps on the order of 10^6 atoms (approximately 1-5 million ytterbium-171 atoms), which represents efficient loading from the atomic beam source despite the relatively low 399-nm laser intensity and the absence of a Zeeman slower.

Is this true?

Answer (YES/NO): NO